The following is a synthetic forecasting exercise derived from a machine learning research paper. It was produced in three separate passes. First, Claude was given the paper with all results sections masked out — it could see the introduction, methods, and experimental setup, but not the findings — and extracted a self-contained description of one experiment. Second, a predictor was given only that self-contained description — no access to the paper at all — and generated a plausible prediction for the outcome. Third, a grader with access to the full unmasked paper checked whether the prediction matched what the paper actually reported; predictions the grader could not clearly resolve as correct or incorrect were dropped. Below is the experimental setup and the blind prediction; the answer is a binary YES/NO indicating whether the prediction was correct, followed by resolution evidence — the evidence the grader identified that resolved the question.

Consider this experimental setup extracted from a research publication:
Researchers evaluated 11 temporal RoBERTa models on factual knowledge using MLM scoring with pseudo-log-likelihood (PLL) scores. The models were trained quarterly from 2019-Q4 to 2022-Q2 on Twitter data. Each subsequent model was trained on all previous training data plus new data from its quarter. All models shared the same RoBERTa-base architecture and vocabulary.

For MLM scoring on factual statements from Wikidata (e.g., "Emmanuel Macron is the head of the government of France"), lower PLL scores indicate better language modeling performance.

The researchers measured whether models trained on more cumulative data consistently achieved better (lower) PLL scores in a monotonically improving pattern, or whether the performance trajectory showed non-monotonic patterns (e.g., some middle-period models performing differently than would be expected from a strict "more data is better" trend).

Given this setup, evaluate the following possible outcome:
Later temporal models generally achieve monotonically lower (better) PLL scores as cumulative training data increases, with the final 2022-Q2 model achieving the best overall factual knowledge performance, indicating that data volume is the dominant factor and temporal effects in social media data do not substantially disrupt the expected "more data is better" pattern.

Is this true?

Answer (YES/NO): NO